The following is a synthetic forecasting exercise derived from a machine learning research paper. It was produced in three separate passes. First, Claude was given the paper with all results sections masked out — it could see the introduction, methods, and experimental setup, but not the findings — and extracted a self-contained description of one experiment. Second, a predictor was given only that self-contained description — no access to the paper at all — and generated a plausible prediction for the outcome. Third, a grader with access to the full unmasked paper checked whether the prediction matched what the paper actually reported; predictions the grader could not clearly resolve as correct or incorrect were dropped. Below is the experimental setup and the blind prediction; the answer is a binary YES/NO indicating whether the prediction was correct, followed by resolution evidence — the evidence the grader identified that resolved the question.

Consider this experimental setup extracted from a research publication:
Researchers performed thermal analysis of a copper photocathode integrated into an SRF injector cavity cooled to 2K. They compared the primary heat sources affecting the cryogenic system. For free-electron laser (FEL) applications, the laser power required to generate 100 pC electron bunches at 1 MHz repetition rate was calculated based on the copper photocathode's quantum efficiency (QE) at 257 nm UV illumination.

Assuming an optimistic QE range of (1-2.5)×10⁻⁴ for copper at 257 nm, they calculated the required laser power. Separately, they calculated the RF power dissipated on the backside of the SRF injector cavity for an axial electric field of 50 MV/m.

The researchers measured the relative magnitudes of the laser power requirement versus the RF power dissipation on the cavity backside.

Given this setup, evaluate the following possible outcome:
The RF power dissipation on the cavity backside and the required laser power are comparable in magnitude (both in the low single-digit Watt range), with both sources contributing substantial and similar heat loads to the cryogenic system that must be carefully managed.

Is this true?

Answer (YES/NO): NO